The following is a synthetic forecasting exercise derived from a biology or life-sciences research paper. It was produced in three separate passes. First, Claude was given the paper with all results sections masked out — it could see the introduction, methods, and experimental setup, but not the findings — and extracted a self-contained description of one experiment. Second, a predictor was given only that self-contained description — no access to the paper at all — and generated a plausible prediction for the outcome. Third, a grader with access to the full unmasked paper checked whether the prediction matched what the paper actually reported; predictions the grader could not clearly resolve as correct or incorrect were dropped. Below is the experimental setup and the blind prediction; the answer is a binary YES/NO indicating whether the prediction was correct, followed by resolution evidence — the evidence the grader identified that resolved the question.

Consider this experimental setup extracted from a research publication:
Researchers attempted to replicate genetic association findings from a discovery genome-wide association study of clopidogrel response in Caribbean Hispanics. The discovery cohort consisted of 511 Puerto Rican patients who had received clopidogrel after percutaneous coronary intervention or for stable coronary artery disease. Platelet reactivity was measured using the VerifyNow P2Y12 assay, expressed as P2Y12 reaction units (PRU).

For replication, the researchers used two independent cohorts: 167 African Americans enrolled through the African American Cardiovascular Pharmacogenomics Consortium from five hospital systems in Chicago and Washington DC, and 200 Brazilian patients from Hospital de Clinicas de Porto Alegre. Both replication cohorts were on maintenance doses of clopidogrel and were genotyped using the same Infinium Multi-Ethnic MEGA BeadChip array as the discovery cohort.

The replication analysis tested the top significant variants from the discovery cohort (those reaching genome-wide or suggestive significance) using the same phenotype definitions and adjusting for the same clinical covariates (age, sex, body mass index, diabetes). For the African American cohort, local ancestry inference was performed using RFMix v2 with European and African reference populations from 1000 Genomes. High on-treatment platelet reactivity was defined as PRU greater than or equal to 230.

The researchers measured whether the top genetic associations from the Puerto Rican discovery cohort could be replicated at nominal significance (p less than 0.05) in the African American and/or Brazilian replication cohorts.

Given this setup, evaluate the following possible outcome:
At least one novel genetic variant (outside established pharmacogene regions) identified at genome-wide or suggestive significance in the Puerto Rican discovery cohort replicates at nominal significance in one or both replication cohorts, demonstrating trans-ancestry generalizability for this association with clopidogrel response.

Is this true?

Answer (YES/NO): NO